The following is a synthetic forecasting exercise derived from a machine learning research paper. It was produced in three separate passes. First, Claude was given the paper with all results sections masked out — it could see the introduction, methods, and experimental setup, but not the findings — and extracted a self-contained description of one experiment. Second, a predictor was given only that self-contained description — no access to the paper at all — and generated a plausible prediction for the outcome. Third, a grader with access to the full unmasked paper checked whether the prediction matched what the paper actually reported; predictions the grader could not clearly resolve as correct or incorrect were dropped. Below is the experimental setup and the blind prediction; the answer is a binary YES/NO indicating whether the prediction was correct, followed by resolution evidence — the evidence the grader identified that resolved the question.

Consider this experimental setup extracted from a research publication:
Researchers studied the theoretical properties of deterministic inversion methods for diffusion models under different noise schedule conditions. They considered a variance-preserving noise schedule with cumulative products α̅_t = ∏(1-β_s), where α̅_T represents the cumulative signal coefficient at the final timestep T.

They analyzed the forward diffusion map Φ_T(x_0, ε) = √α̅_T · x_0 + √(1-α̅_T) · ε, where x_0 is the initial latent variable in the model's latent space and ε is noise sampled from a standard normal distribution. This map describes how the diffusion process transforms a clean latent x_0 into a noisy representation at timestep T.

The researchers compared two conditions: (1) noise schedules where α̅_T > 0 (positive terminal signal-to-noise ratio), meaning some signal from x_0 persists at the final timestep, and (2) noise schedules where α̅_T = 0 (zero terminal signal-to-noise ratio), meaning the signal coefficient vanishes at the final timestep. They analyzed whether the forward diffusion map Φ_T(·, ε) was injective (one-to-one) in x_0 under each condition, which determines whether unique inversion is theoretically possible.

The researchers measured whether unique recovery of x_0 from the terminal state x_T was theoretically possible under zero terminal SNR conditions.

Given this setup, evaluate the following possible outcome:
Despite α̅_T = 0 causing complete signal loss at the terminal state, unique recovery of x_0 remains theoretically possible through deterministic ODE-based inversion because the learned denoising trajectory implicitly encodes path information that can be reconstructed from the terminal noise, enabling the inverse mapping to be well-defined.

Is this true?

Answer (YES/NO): NO